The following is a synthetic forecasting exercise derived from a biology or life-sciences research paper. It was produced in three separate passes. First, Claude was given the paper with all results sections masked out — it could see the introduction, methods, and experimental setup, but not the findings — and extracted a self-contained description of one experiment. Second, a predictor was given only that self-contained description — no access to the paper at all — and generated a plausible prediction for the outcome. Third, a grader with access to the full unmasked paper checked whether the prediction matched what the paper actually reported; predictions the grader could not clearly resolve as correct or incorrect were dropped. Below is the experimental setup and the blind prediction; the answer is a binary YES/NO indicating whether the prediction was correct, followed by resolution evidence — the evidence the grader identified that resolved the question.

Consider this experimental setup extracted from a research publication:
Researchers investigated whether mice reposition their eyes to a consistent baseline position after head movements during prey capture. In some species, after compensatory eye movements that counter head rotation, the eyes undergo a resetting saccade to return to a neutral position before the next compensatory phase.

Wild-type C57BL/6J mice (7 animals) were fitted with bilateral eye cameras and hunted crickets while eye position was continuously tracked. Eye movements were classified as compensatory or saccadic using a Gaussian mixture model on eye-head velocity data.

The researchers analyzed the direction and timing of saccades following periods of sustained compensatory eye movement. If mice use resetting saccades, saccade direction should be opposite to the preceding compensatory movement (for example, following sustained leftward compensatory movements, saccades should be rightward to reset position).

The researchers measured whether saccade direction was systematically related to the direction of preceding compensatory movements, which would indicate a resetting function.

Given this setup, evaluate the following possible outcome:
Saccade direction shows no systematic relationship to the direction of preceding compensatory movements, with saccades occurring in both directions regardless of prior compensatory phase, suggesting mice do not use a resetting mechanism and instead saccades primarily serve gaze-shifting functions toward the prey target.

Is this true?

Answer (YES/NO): NO